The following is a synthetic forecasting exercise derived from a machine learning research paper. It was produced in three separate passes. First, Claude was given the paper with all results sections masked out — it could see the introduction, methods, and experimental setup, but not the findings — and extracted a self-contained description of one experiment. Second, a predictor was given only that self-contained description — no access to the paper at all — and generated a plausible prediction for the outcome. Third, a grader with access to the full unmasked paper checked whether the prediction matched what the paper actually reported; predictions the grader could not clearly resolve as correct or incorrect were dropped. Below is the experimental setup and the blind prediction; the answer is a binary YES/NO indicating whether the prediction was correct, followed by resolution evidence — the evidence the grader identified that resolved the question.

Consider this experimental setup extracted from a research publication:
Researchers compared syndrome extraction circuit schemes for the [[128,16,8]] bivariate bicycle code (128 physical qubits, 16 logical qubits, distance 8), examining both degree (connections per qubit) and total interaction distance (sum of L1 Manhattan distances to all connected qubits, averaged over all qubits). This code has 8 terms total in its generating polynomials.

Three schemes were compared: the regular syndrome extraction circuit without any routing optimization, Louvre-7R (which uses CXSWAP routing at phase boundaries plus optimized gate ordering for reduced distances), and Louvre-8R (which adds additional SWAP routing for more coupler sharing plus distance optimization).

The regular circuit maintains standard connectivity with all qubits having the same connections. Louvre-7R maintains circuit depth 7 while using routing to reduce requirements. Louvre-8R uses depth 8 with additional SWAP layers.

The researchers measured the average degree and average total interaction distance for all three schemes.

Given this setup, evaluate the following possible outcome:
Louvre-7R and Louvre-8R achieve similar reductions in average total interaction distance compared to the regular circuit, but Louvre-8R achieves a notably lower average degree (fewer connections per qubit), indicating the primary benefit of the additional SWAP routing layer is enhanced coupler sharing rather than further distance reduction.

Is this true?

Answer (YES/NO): NO